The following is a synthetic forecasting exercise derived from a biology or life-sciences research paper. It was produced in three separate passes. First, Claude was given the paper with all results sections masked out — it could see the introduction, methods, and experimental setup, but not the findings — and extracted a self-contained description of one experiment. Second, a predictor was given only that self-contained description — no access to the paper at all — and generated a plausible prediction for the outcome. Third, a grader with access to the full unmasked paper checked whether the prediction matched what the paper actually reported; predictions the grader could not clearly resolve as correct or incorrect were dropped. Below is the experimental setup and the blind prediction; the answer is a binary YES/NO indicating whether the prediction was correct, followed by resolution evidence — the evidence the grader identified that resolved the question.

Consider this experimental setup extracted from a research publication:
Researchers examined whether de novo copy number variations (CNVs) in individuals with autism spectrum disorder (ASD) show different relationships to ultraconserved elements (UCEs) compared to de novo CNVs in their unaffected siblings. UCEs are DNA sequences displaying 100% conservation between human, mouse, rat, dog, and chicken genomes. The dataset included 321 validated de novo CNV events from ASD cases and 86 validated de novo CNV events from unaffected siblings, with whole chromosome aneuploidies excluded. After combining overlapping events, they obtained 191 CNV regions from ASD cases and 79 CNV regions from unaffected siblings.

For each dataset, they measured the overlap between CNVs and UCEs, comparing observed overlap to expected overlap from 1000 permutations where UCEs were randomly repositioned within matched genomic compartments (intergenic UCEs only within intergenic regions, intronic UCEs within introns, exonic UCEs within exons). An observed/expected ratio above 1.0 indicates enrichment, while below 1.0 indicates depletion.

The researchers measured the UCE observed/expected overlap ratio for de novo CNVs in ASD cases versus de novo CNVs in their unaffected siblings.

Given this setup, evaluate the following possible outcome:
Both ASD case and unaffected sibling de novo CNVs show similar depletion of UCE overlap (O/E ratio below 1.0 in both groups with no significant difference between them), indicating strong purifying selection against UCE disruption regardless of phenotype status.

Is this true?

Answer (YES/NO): NO